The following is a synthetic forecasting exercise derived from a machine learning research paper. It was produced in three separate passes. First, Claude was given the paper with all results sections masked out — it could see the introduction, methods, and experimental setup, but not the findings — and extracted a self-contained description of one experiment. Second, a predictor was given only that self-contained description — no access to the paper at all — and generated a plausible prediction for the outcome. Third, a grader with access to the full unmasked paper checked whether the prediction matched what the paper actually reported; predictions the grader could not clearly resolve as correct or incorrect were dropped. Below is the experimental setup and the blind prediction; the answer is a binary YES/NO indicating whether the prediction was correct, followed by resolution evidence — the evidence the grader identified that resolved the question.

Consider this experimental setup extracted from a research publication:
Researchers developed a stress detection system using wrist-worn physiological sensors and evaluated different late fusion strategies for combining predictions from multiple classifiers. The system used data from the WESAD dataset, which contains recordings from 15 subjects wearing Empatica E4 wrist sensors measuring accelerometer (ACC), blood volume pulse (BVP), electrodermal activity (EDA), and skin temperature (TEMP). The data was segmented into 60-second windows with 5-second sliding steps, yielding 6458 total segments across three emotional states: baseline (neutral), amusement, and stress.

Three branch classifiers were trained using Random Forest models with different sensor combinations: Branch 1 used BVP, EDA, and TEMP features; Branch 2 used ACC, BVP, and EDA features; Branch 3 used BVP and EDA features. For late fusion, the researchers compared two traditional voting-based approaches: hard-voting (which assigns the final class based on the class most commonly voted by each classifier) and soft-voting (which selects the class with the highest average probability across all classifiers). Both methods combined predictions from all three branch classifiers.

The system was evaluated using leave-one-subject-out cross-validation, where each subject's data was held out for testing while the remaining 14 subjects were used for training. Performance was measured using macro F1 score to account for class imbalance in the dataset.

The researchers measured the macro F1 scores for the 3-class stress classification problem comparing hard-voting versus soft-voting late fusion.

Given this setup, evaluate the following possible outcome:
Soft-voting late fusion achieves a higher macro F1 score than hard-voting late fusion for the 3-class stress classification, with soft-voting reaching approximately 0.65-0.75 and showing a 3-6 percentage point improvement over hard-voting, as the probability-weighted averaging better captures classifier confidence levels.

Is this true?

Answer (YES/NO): NO